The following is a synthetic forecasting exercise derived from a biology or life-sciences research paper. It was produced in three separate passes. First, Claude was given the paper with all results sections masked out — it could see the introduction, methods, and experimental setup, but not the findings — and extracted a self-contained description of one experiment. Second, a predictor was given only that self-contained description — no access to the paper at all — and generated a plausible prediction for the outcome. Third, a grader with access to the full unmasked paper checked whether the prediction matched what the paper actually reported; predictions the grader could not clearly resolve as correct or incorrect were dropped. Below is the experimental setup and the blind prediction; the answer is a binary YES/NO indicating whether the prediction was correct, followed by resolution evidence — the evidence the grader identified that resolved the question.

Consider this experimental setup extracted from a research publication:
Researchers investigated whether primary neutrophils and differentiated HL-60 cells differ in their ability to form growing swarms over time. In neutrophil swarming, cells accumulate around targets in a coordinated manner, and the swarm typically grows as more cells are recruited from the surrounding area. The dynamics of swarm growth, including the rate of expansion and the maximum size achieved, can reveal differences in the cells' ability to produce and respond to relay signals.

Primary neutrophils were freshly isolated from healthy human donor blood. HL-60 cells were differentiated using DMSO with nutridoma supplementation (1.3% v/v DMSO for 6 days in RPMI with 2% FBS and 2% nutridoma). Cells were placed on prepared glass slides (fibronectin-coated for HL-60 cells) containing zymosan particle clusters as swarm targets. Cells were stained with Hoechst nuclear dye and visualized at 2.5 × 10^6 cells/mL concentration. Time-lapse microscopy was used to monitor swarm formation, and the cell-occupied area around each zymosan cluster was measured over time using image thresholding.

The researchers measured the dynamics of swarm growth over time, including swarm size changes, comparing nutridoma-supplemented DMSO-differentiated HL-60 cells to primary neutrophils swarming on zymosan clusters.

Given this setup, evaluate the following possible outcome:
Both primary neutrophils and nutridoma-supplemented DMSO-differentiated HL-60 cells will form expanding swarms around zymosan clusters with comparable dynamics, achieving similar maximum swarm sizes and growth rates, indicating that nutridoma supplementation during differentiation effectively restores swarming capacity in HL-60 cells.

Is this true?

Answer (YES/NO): NO